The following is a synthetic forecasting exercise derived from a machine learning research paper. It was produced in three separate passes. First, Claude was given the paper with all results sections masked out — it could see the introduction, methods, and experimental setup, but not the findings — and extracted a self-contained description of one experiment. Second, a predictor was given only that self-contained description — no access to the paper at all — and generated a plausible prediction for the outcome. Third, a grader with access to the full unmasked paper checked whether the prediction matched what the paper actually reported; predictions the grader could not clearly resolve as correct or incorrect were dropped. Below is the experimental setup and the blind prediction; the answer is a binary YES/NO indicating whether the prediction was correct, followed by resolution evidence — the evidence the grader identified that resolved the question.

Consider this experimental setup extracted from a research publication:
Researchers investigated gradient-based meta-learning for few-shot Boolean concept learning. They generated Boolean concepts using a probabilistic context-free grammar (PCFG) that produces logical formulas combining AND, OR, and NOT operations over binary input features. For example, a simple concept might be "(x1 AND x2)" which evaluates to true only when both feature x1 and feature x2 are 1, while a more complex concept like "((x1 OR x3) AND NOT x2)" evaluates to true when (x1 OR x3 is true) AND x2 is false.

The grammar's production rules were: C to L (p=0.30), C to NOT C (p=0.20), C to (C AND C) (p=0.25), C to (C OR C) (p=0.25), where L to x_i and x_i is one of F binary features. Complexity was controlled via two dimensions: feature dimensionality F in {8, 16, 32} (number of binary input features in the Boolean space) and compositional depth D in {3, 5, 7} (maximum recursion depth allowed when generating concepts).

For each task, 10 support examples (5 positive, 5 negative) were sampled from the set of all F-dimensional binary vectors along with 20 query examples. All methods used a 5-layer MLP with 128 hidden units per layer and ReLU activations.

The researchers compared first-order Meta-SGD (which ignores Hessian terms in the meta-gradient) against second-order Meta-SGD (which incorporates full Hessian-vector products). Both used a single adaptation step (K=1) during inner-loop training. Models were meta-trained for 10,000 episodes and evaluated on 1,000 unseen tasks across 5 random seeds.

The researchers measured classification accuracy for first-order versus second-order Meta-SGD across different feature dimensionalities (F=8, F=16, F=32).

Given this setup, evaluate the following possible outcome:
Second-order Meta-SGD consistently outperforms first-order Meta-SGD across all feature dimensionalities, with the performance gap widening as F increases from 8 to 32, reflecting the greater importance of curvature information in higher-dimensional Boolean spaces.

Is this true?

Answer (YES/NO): NO